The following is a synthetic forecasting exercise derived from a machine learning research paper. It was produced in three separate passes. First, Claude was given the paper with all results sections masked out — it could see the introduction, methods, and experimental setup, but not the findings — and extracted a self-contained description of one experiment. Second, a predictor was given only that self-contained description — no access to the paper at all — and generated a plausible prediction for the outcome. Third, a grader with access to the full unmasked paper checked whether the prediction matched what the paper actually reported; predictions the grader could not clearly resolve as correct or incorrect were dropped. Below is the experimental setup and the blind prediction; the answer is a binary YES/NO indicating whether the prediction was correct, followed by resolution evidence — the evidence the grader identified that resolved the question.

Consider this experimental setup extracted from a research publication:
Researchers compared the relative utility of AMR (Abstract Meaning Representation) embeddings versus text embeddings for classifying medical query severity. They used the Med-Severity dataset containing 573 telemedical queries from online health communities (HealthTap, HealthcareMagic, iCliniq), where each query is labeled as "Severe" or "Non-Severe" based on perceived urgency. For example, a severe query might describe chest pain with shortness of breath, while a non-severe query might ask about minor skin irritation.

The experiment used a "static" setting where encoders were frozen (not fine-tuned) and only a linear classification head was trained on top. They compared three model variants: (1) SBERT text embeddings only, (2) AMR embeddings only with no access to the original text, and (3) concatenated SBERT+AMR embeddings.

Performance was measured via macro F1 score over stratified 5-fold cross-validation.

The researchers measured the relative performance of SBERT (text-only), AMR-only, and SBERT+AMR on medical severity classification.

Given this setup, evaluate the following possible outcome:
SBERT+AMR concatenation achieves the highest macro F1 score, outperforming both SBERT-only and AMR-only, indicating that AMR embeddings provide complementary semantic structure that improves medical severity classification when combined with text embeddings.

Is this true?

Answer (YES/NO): YES